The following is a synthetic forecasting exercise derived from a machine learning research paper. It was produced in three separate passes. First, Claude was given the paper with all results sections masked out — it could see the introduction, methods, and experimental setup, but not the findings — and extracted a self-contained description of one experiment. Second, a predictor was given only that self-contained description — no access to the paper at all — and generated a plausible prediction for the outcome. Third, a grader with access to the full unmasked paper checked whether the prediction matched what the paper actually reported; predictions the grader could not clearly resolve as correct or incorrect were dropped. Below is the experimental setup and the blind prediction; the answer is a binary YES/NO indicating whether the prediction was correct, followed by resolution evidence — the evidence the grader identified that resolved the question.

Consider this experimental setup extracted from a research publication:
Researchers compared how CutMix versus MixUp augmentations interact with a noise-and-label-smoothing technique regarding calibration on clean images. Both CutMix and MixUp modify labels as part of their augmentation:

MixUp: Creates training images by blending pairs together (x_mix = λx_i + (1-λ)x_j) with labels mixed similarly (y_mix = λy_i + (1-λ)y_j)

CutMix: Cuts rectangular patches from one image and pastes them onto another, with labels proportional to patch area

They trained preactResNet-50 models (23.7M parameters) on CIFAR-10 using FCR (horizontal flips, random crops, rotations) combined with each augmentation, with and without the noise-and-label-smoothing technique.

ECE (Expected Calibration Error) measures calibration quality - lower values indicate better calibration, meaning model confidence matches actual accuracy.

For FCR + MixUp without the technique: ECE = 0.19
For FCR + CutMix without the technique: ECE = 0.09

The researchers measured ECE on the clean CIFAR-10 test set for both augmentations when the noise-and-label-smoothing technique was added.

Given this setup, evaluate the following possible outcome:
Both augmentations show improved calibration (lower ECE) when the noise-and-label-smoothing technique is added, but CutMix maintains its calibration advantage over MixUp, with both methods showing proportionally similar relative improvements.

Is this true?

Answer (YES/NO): NO